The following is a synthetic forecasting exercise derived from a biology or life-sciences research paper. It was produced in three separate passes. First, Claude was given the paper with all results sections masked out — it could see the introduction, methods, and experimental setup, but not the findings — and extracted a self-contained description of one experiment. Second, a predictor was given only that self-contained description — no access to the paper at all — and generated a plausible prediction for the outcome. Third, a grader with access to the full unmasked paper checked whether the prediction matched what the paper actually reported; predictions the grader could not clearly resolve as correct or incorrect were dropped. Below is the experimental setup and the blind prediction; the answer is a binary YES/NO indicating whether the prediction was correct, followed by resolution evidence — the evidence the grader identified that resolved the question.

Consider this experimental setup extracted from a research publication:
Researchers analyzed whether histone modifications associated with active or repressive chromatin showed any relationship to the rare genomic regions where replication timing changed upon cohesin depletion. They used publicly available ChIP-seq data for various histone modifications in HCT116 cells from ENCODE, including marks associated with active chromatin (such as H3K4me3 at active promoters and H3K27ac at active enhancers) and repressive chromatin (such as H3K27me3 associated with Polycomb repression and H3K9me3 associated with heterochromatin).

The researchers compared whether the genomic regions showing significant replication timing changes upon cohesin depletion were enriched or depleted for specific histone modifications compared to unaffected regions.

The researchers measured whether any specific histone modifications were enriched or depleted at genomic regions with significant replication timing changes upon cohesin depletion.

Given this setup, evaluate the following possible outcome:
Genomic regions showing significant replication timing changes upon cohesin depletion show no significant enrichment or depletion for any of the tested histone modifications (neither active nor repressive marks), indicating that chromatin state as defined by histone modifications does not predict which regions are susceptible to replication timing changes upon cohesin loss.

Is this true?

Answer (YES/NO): YES